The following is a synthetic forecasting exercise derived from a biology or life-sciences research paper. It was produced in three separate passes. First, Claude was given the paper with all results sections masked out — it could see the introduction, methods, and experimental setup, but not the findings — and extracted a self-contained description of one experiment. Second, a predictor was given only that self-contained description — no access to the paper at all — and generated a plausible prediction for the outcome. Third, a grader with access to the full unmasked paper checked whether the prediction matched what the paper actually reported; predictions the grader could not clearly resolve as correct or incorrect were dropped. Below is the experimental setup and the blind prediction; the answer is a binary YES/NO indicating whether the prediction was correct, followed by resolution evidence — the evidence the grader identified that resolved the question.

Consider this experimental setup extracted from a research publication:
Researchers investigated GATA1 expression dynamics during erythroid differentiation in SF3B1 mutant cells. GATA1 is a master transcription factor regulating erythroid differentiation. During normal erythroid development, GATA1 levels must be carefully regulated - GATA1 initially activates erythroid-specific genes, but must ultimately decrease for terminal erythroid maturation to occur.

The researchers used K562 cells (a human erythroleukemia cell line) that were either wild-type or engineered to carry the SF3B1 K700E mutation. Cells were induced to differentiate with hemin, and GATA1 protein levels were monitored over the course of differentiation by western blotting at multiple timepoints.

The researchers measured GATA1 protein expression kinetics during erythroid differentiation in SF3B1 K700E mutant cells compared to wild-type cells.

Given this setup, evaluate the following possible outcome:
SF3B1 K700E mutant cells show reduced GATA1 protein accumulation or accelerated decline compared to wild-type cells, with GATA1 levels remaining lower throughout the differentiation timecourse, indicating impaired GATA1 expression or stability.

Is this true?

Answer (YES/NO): YES